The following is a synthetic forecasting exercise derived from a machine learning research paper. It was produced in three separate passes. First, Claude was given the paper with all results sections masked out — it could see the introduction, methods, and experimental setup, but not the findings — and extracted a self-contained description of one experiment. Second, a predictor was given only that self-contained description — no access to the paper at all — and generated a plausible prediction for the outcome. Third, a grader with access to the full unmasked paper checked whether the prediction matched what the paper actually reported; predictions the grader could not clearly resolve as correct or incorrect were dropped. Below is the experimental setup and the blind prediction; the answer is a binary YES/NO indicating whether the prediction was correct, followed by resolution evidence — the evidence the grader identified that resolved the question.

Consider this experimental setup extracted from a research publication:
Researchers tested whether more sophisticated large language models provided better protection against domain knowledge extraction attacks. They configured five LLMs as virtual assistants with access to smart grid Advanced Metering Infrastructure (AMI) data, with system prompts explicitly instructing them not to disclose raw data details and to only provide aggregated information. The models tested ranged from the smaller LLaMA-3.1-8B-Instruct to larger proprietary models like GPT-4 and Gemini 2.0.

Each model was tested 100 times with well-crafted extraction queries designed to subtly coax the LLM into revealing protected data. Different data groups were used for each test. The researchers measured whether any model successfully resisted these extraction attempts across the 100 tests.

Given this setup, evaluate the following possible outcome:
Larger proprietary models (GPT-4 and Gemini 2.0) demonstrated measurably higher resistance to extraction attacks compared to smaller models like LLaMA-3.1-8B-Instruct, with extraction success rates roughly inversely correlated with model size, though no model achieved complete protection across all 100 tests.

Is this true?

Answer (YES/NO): NO